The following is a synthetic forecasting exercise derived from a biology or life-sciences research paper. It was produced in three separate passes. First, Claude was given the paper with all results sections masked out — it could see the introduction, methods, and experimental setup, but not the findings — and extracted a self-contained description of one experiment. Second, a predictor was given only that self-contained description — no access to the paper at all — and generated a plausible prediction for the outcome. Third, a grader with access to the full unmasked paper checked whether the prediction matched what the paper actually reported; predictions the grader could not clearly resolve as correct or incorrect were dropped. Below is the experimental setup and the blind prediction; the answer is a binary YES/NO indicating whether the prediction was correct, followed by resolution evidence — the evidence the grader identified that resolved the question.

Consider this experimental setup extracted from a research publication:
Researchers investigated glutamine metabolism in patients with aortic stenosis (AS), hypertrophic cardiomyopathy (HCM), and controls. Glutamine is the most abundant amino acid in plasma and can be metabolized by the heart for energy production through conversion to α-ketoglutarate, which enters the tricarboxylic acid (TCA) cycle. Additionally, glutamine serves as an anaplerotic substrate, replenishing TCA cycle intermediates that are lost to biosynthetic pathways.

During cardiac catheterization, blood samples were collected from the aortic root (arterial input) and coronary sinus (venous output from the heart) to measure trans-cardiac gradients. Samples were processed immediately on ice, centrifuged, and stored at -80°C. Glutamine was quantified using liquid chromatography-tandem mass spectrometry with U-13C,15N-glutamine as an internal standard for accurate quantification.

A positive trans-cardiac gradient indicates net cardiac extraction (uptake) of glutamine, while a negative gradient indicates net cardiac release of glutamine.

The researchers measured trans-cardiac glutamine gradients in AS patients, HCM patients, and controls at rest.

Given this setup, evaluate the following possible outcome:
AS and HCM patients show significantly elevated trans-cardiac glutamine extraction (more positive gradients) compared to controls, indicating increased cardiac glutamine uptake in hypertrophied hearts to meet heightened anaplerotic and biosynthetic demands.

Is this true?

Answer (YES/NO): NO